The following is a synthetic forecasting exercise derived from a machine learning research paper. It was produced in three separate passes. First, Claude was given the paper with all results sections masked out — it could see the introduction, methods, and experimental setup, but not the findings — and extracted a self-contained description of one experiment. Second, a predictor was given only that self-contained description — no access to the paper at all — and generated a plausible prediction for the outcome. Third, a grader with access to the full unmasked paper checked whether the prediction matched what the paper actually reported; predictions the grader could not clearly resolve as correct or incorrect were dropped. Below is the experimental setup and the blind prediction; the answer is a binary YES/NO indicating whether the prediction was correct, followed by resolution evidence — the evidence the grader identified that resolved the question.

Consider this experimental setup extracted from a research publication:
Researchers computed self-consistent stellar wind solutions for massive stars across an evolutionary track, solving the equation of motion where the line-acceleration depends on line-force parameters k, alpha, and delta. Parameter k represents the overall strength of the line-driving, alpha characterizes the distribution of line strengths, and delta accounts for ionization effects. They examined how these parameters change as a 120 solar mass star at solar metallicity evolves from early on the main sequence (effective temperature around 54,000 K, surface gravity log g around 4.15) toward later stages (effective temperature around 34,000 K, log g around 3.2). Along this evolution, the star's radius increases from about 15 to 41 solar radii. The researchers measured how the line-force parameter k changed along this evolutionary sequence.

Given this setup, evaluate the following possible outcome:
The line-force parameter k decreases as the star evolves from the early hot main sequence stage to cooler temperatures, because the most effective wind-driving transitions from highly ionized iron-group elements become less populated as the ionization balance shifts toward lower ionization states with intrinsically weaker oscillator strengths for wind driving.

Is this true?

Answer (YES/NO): YES